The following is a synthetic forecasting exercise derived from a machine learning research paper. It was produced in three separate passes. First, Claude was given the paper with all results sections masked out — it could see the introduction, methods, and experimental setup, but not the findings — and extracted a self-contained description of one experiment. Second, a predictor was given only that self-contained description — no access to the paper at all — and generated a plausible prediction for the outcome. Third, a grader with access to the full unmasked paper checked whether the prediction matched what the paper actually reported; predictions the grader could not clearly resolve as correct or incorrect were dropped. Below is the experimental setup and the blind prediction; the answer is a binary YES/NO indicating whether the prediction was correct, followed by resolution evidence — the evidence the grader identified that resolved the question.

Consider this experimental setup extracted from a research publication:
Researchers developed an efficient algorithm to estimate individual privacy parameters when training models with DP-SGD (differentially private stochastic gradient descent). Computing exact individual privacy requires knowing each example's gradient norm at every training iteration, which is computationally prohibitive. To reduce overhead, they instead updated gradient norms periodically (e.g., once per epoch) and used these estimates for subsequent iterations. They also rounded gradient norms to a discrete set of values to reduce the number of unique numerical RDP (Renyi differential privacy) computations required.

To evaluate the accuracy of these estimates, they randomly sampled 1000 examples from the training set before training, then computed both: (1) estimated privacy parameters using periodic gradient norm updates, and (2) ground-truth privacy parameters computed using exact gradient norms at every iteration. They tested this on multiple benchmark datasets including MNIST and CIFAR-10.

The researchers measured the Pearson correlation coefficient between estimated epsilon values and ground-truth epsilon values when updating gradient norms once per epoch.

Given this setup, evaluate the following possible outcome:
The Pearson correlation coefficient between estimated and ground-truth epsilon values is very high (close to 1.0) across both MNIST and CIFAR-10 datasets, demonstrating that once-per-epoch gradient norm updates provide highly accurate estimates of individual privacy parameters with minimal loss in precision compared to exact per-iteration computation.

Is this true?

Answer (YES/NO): YES